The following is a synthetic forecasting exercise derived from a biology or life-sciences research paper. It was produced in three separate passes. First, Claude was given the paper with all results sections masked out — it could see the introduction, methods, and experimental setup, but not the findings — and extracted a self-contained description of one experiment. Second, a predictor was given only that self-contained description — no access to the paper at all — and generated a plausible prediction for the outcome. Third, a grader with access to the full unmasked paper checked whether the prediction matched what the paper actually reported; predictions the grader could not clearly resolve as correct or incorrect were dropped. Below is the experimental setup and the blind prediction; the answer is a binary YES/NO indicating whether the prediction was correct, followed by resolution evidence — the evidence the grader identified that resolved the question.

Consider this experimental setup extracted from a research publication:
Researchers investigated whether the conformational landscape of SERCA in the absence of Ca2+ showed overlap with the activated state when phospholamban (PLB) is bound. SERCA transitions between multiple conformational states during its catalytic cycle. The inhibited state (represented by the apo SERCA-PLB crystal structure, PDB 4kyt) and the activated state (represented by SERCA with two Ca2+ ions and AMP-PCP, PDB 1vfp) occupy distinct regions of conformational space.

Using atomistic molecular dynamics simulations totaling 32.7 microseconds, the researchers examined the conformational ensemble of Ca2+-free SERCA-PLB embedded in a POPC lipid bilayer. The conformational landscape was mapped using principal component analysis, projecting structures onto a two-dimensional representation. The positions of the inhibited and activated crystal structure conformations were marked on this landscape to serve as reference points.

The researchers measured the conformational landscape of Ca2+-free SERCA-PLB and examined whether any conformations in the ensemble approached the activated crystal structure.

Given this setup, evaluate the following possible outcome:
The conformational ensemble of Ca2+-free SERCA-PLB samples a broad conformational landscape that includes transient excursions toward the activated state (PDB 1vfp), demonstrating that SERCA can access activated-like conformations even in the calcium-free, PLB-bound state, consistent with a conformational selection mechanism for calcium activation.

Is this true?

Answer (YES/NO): NO